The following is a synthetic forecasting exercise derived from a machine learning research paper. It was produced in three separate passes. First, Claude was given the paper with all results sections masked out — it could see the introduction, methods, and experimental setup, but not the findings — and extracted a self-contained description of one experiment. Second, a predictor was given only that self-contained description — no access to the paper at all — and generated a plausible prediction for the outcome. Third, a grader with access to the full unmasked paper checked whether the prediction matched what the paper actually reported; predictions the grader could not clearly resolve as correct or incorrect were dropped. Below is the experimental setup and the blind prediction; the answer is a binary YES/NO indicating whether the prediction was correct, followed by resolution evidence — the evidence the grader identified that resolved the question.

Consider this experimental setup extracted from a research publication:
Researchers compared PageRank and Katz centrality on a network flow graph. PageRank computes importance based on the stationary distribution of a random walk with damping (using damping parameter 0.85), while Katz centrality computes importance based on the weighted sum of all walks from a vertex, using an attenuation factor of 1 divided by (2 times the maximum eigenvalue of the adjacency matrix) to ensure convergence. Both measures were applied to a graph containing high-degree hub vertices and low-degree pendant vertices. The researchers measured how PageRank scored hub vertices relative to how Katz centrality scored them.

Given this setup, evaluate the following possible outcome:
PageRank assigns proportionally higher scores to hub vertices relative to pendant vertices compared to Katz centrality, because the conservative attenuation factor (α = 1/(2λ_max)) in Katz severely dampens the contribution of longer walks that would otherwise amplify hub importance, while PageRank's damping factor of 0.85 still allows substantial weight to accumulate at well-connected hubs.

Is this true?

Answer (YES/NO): YES